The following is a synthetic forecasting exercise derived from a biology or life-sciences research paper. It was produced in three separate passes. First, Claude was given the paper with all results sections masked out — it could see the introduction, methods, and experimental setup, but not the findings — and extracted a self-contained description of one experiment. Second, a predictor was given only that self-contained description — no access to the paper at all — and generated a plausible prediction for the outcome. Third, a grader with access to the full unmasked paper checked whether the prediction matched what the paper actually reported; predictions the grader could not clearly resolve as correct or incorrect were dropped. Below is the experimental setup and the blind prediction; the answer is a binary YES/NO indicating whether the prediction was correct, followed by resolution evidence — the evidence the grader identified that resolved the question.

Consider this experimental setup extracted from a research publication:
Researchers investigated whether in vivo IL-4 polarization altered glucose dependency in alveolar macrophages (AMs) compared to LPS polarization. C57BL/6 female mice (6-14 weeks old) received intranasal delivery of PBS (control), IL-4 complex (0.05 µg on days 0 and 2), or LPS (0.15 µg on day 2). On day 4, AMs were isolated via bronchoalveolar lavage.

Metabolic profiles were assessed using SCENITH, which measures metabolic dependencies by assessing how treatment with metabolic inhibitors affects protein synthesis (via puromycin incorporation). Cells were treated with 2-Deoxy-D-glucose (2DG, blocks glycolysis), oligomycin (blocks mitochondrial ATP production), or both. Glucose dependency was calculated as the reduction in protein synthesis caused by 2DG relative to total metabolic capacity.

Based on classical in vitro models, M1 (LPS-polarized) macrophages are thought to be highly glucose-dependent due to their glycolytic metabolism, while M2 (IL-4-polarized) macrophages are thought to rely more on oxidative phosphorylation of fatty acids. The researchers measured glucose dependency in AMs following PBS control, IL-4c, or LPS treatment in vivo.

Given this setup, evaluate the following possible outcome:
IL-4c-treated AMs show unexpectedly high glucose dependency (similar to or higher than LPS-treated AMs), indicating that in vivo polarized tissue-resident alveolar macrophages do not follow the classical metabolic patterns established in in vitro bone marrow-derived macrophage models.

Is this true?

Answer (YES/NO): YES